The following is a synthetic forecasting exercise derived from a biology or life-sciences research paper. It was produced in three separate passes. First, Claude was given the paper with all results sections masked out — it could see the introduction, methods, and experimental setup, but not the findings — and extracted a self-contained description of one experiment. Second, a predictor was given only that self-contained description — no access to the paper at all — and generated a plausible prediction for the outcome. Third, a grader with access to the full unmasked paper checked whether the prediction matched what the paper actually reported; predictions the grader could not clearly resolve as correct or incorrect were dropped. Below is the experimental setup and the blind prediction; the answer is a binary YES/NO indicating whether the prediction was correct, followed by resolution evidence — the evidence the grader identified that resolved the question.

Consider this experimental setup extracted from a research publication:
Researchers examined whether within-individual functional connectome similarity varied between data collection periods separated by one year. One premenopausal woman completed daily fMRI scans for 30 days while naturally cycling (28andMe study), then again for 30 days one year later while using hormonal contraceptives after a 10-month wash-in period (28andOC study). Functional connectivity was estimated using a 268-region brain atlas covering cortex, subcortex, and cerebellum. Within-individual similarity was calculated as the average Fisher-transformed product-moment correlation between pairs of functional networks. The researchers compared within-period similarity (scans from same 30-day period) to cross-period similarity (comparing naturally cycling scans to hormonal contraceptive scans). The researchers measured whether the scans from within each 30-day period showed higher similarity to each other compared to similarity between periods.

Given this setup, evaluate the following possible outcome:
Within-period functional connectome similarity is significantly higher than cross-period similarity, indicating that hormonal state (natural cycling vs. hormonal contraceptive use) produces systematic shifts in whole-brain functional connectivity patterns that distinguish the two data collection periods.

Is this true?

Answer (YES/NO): YES